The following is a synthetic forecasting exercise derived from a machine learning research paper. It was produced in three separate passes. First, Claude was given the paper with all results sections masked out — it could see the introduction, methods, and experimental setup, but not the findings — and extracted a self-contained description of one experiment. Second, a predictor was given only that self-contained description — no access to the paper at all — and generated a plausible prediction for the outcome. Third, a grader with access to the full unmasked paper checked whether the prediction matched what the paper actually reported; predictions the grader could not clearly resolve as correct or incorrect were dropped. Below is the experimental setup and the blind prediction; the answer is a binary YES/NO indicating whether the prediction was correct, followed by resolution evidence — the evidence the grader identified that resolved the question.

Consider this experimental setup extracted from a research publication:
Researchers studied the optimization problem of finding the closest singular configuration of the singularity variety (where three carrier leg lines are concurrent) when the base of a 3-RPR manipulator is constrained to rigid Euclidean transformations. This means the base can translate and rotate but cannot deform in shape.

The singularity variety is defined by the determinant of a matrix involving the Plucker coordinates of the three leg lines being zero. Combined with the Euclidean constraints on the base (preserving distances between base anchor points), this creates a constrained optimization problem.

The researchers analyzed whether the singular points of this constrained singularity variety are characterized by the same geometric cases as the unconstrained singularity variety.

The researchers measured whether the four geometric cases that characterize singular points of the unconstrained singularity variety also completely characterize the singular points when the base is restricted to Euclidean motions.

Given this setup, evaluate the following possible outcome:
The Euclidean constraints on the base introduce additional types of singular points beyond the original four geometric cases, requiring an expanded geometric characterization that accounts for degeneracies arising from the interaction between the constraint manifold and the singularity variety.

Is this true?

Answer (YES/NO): NO